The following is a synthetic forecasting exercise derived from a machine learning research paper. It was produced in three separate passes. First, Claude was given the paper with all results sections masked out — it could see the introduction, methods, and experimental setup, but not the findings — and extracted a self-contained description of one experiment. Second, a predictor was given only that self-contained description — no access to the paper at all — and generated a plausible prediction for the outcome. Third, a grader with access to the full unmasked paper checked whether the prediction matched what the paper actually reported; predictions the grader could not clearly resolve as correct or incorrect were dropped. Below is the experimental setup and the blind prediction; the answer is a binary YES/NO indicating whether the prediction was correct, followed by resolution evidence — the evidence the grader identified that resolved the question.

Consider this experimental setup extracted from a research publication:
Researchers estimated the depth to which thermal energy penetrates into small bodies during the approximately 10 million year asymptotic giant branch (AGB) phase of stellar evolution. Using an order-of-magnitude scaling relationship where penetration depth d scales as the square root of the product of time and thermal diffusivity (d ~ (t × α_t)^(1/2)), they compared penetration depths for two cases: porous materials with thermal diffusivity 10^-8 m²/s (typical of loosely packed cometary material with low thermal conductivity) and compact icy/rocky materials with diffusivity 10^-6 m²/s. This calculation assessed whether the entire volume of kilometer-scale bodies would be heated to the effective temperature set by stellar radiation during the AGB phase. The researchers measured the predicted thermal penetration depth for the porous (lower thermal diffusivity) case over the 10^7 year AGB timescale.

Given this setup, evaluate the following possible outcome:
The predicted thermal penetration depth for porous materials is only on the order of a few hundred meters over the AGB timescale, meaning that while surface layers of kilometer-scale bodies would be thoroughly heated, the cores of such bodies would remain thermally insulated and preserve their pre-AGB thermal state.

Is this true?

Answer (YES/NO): NO